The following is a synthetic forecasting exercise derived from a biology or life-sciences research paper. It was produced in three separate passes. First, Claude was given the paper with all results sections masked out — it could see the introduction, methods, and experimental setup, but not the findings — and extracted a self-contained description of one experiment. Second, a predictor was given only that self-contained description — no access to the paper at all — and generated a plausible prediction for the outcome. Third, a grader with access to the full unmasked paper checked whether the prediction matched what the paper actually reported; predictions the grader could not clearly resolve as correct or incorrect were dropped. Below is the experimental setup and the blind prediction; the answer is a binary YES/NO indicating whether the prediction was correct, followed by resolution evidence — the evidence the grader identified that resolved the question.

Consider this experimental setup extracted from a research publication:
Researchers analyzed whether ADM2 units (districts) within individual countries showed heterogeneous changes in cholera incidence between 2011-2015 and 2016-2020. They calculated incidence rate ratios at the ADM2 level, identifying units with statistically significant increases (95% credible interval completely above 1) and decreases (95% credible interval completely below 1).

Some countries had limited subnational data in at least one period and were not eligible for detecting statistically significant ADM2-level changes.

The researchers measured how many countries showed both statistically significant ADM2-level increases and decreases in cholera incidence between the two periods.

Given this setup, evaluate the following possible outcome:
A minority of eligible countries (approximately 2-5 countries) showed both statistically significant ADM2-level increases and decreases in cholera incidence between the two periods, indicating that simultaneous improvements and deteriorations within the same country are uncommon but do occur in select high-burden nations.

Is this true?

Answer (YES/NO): NO